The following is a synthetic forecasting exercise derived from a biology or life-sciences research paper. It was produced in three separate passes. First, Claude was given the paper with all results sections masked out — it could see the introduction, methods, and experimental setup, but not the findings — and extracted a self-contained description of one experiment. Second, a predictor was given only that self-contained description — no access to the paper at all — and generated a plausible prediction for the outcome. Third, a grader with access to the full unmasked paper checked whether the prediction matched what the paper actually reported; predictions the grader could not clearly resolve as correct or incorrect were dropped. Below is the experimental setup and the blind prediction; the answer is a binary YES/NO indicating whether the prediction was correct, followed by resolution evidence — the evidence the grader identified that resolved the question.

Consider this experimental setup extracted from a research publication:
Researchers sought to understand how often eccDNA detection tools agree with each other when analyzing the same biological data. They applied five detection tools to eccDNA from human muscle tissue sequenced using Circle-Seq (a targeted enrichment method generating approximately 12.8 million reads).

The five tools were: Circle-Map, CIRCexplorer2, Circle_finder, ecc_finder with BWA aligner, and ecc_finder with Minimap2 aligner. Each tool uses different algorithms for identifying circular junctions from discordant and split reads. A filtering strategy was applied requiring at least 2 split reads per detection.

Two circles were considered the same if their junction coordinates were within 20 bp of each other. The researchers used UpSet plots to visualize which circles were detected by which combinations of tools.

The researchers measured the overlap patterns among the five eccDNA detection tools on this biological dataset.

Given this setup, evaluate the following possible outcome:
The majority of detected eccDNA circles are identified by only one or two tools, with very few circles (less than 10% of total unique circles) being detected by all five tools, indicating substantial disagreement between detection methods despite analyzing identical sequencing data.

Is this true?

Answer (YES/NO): YES